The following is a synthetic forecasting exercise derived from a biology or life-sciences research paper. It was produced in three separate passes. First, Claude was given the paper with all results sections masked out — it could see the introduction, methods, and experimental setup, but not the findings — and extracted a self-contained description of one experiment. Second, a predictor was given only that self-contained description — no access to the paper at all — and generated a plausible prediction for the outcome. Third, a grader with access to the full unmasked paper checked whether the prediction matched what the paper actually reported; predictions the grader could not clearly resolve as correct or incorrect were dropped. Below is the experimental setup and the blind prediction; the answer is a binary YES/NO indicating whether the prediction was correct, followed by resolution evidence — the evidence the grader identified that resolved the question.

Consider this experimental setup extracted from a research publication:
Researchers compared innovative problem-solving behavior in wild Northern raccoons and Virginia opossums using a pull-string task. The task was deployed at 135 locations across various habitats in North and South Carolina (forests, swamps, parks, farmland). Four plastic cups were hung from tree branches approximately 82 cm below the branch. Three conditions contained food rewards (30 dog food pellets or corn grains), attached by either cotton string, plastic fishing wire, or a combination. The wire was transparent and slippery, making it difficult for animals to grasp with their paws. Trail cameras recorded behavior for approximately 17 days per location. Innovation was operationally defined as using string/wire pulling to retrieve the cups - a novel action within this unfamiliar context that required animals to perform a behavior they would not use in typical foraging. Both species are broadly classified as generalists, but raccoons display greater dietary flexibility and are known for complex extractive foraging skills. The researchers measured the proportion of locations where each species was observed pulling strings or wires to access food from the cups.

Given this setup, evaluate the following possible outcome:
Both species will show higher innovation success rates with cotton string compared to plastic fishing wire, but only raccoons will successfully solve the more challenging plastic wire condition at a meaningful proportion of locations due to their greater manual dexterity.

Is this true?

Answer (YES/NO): NO